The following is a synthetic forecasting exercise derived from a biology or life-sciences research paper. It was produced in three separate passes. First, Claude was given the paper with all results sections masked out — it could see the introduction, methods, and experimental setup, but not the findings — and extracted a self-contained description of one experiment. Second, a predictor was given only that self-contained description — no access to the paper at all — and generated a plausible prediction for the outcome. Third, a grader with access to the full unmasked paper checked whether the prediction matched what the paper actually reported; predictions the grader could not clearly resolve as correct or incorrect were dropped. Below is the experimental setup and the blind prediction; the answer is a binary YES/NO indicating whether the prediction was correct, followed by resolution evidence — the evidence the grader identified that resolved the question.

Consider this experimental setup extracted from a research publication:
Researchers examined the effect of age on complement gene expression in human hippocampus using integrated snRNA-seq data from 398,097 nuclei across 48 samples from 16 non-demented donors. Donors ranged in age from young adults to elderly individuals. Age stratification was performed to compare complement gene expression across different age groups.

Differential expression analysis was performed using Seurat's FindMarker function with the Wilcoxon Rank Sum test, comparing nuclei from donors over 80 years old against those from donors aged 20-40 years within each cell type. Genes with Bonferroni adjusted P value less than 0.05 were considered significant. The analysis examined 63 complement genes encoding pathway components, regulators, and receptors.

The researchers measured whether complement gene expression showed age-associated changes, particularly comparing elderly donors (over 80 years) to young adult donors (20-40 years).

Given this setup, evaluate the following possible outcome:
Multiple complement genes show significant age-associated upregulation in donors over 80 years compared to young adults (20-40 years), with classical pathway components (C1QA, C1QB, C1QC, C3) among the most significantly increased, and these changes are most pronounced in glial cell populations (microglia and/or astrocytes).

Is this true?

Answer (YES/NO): NO